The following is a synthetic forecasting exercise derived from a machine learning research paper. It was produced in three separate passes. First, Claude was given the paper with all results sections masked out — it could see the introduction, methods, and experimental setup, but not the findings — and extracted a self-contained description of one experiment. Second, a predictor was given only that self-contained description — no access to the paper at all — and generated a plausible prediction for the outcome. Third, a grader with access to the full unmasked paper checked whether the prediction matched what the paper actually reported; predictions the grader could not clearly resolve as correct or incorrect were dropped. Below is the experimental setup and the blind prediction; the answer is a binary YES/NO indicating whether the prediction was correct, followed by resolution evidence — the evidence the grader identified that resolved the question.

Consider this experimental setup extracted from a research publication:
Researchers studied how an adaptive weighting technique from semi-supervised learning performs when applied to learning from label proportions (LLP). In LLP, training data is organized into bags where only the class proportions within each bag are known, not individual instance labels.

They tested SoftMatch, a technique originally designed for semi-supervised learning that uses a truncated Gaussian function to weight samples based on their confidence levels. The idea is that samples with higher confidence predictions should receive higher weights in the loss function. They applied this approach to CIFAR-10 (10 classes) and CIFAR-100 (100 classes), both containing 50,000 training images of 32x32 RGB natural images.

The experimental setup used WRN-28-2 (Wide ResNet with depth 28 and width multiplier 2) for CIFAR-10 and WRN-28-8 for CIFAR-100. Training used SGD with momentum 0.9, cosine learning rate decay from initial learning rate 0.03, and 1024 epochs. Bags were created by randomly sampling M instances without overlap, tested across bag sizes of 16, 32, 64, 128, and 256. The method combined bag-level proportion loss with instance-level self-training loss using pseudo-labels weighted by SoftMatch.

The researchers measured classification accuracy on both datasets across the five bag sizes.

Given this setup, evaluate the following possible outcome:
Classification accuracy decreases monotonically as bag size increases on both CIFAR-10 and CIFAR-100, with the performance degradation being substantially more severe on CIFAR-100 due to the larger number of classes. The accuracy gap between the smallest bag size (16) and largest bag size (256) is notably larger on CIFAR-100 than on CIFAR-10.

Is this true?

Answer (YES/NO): NO